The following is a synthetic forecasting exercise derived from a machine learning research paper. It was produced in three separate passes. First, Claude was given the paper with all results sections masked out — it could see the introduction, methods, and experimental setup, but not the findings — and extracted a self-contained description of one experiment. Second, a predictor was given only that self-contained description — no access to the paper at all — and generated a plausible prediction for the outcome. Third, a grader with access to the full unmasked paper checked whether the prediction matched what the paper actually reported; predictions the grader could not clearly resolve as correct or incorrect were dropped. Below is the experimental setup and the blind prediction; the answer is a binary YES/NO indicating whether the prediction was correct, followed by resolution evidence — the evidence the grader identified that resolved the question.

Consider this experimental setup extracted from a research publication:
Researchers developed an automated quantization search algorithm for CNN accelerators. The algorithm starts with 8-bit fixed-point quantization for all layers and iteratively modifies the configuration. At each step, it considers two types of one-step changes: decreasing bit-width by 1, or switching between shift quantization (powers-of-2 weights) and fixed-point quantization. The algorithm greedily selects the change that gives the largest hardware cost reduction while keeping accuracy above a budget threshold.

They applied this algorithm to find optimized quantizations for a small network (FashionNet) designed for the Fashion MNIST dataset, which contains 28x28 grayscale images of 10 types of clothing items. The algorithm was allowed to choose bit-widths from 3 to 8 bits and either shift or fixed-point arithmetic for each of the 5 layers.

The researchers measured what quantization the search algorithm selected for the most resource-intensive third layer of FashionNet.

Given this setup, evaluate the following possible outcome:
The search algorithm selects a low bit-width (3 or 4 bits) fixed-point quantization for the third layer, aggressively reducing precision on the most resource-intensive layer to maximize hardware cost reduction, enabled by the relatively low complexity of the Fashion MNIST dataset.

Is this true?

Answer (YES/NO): NO